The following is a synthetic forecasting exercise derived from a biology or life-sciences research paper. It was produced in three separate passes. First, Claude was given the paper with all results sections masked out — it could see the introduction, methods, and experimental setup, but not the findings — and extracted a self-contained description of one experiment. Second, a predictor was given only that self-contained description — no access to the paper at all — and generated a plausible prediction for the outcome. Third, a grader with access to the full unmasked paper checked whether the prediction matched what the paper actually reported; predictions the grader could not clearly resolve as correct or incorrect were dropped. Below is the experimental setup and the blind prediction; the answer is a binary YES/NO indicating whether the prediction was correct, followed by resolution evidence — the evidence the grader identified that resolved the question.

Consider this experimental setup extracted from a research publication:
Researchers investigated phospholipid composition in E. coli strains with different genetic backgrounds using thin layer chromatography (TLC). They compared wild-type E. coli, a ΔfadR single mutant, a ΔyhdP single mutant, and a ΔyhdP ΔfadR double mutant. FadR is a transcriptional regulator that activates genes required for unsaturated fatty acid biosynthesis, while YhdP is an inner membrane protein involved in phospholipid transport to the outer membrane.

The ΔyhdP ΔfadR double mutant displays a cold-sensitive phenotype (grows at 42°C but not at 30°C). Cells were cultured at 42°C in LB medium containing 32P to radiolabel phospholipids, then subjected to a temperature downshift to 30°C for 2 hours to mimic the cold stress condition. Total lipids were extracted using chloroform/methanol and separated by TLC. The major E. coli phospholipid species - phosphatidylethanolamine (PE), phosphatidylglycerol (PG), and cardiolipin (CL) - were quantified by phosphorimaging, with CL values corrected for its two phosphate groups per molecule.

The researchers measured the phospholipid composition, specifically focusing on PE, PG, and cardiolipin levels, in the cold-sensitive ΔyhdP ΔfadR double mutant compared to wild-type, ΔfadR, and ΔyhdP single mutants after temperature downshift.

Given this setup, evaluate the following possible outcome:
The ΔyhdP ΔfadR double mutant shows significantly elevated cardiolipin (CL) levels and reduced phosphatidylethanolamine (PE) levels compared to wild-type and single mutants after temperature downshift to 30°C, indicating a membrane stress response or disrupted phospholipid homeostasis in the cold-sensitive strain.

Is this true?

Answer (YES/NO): NO